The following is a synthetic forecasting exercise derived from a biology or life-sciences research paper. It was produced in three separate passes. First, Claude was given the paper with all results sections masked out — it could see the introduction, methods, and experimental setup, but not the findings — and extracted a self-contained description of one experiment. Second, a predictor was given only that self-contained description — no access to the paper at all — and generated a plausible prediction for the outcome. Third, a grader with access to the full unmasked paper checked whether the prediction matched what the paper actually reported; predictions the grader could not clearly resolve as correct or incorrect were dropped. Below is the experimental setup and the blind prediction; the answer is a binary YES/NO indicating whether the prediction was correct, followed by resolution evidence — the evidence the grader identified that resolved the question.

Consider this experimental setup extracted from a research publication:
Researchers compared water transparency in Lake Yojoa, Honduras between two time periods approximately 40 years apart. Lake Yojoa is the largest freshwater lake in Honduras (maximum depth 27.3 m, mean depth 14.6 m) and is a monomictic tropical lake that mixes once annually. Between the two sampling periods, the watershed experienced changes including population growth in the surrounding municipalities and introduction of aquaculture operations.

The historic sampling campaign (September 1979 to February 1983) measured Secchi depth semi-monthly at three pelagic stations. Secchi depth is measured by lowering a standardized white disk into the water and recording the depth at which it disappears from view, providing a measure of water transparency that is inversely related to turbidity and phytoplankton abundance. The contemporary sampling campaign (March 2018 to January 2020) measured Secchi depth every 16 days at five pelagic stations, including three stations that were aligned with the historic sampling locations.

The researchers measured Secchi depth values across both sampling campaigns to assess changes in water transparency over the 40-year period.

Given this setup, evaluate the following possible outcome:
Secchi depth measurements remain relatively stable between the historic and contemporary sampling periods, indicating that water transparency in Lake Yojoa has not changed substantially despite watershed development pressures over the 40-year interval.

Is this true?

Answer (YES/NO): NO